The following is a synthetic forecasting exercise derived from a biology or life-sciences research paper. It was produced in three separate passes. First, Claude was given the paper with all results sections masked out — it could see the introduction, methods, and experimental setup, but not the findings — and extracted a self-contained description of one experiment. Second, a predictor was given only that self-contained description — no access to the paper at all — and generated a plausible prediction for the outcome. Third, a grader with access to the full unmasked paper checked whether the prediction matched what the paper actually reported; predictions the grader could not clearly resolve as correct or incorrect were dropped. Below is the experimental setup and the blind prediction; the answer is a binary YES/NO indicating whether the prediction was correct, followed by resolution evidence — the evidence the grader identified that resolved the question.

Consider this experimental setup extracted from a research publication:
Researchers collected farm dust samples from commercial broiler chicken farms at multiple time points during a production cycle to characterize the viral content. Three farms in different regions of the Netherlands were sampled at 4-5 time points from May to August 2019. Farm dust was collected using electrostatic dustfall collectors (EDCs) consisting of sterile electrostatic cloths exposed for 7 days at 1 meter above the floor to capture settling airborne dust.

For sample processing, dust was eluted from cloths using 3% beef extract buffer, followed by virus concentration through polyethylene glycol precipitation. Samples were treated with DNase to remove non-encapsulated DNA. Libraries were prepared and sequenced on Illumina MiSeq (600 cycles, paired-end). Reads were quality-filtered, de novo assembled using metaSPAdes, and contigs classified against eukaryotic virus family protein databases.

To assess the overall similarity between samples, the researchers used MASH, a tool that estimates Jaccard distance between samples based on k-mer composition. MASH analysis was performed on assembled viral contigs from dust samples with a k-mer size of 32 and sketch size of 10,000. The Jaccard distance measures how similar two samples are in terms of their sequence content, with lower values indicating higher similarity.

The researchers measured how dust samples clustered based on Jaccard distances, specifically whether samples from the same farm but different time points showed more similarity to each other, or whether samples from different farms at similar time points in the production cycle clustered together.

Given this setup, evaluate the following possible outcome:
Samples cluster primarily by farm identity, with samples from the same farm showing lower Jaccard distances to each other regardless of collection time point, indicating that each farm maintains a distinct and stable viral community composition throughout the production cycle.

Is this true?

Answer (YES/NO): YES